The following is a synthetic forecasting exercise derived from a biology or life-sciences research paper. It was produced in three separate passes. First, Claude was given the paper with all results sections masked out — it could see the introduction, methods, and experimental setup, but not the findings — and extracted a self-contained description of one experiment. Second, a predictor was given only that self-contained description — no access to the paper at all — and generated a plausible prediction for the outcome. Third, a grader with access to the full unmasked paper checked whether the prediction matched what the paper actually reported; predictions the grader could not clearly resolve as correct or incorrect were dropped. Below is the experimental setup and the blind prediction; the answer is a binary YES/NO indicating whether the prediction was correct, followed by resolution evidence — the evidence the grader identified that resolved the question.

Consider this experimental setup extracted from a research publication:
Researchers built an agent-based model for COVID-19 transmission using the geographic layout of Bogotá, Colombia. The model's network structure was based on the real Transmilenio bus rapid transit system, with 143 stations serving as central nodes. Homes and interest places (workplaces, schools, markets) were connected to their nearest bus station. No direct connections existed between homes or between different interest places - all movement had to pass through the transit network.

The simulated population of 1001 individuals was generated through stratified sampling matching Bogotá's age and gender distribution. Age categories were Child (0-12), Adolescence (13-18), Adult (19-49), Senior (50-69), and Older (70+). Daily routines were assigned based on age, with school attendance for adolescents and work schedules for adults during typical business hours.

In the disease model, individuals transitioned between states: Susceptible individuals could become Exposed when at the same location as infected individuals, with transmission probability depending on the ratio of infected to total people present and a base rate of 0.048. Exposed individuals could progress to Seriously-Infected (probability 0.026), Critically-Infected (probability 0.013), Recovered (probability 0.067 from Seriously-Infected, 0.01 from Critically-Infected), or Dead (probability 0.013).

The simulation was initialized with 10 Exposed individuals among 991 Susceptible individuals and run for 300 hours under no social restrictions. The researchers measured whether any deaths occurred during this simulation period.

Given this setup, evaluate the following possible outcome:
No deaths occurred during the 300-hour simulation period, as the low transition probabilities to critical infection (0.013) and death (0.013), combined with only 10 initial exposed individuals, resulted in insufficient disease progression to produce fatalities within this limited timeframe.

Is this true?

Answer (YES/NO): YES